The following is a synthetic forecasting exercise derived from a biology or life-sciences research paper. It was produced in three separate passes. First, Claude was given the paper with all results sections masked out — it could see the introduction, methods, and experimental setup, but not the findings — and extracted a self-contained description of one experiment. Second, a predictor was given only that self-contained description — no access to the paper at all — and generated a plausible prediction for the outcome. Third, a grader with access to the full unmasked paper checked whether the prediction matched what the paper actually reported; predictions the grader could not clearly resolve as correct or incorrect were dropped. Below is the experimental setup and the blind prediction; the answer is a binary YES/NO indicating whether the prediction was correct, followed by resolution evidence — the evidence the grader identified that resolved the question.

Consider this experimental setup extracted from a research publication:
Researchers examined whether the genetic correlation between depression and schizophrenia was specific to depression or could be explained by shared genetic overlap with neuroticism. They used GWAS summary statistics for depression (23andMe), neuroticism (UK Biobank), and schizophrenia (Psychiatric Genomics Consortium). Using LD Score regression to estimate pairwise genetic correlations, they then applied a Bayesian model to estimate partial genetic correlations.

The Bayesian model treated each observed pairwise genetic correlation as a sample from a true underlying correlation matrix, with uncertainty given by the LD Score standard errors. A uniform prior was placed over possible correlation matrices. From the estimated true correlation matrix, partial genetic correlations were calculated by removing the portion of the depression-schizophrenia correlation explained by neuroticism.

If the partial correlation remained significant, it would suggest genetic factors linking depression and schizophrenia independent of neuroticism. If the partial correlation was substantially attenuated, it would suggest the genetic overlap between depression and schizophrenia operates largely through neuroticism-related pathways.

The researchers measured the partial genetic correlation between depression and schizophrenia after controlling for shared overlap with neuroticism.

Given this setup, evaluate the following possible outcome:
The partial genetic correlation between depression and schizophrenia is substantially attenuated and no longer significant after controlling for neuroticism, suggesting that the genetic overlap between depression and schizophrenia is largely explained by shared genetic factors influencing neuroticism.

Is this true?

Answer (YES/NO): YES